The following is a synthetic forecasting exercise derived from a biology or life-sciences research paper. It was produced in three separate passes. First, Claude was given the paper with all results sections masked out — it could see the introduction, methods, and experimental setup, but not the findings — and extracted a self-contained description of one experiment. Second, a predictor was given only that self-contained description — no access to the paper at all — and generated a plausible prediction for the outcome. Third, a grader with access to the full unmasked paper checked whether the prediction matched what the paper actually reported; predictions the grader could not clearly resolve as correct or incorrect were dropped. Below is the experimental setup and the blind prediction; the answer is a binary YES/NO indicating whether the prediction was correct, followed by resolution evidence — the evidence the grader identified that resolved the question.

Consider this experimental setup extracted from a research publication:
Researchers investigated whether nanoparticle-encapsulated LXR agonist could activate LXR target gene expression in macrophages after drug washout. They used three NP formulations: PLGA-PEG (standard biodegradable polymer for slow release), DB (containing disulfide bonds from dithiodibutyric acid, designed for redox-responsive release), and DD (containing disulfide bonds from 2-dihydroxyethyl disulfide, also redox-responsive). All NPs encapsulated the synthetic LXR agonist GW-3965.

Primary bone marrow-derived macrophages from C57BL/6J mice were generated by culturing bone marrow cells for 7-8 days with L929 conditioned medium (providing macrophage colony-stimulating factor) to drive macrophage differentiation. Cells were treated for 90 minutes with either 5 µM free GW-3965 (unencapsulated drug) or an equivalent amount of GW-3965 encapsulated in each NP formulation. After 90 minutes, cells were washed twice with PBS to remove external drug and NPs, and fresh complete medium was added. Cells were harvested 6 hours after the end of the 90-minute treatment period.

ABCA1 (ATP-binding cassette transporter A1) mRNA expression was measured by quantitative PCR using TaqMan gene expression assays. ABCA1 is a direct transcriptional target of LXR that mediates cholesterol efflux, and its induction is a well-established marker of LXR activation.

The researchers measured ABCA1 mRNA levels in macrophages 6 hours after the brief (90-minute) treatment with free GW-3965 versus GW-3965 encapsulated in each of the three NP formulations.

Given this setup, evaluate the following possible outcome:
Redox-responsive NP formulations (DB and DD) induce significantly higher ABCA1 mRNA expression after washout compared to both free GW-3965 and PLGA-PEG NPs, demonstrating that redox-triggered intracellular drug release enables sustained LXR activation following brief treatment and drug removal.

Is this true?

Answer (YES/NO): NO